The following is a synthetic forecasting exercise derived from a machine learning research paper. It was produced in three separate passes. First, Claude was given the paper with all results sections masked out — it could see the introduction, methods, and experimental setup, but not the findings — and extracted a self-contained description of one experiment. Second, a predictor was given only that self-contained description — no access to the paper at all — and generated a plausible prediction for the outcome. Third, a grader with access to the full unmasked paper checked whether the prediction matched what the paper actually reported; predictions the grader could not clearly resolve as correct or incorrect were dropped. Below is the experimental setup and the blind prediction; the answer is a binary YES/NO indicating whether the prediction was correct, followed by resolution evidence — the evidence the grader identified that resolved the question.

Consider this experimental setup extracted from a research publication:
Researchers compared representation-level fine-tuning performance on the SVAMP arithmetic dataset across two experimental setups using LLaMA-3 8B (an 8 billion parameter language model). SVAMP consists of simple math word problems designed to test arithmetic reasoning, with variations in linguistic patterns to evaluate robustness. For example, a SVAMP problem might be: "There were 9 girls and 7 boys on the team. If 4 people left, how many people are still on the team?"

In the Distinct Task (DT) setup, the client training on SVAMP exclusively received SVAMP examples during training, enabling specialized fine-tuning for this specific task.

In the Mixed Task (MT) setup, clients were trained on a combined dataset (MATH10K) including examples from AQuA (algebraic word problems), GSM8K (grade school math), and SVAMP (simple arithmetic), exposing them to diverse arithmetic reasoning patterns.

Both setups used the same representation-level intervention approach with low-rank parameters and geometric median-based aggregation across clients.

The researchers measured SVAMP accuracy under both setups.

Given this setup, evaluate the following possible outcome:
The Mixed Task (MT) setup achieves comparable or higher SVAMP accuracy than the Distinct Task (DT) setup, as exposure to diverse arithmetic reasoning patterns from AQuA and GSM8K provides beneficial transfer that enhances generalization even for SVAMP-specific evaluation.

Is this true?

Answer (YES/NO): NO